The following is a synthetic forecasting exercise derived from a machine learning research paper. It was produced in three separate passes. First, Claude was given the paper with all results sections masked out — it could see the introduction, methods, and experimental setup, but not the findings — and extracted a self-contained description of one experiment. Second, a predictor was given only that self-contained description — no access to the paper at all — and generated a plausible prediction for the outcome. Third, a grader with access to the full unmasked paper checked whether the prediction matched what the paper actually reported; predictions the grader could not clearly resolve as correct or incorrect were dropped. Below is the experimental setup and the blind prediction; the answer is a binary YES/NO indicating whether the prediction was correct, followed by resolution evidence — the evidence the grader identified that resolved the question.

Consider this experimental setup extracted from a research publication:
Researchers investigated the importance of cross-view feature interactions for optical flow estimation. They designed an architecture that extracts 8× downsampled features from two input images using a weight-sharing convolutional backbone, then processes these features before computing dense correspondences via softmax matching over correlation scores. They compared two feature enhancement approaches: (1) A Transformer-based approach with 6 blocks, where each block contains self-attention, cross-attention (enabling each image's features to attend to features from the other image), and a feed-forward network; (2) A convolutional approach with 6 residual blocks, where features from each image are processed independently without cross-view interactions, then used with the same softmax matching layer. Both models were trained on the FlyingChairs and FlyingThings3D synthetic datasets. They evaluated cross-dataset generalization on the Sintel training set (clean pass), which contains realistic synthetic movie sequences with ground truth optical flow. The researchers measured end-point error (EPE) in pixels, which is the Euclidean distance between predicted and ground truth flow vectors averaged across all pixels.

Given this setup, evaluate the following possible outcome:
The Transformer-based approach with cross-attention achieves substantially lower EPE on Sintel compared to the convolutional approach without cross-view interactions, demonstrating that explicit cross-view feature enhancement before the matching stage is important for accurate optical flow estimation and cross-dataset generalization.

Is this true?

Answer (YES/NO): YES